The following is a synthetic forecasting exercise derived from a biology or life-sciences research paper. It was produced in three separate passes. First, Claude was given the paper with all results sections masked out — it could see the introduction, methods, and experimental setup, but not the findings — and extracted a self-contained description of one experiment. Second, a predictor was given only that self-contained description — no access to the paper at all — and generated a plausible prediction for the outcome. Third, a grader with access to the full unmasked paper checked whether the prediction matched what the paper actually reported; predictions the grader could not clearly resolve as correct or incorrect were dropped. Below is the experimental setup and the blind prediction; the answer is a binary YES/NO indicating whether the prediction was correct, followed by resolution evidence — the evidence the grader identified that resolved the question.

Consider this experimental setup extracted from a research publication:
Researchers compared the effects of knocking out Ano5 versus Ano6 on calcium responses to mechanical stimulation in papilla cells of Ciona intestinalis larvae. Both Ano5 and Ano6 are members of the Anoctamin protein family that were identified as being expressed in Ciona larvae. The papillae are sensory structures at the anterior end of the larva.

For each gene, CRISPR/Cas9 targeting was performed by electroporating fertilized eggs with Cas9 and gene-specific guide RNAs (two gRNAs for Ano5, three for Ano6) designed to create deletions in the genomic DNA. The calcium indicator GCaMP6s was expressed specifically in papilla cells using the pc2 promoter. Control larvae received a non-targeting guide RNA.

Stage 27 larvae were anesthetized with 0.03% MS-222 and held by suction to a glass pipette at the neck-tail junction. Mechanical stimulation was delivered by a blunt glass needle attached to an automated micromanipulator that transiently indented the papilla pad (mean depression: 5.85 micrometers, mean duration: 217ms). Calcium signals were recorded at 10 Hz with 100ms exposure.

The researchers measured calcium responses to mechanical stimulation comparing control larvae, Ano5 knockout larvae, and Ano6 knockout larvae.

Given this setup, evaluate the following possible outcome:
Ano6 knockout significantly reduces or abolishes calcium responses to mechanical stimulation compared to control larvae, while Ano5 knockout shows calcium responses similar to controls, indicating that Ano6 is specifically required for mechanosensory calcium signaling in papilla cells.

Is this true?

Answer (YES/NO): NO